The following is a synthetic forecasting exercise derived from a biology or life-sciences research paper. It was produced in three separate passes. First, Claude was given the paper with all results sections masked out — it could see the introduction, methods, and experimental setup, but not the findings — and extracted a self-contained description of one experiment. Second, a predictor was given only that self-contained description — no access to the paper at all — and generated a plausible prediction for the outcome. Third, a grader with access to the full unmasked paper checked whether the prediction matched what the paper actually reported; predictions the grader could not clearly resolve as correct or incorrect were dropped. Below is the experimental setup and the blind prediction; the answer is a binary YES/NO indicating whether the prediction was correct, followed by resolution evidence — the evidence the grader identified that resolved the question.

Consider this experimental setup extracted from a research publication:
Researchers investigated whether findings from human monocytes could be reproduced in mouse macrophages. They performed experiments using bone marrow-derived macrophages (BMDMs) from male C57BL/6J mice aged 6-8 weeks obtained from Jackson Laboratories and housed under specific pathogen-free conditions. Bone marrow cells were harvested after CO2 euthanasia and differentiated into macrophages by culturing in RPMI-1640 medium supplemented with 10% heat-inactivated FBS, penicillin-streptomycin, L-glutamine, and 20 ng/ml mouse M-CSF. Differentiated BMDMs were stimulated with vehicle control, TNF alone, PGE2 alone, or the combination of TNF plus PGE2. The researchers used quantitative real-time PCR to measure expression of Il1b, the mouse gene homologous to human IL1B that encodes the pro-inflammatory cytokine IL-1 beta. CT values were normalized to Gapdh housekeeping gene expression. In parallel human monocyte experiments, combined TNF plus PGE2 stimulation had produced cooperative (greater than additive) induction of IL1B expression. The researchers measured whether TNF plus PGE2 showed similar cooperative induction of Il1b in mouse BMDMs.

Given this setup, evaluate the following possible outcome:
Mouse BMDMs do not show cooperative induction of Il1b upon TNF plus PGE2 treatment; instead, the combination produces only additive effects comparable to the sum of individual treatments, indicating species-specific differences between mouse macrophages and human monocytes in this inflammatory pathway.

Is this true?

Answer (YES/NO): NO